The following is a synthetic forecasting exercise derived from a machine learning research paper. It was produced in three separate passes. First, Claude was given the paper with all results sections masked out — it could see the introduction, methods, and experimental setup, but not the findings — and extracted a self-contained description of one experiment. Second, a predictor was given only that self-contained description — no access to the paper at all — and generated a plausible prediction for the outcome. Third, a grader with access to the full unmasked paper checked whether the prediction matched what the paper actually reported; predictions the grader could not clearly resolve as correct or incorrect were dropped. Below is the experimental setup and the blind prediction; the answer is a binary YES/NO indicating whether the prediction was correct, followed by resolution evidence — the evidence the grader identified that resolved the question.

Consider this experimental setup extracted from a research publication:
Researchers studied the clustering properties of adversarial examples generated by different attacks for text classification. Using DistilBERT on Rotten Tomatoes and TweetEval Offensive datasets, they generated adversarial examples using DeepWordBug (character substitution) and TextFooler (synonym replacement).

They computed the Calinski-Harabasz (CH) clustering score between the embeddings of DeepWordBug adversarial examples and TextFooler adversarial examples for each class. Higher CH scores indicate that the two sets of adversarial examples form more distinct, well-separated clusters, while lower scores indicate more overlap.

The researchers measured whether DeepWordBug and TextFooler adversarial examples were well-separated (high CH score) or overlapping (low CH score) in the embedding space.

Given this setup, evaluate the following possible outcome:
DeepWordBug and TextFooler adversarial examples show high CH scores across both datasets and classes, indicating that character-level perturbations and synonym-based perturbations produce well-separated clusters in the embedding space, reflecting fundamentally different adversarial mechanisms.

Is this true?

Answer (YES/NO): NO